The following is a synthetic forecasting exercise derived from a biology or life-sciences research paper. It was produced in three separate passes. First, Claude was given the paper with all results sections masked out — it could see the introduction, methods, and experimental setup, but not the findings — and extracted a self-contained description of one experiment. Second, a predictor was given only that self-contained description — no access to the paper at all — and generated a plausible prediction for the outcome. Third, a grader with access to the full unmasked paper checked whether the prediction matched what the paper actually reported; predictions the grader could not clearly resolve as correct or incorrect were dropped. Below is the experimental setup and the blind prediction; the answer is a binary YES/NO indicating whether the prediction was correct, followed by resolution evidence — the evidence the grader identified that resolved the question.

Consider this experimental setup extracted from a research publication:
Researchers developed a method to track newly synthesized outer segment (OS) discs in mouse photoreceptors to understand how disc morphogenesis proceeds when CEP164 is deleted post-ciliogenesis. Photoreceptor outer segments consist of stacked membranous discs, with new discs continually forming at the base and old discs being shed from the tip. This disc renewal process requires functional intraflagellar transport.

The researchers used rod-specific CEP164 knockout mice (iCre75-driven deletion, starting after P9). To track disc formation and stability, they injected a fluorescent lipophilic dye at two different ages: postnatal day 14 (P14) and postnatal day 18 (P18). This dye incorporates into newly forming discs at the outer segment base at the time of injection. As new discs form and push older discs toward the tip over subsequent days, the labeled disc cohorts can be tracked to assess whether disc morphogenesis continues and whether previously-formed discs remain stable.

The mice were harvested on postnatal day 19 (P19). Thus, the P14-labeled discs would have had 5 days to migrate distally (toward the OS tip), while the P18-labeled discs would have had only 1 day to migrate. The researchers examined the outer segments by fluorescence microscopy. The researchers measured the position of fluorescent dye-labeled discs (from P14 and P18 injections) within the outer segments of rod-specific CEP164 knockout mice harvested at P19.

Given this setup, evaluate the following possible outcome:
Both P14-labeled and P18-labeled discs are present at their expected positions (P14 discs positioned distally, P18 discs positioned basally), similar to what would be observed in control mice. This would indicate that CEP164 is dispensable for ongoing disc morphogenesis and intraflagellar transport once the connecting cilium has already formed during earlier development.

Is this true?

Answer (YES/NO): NO